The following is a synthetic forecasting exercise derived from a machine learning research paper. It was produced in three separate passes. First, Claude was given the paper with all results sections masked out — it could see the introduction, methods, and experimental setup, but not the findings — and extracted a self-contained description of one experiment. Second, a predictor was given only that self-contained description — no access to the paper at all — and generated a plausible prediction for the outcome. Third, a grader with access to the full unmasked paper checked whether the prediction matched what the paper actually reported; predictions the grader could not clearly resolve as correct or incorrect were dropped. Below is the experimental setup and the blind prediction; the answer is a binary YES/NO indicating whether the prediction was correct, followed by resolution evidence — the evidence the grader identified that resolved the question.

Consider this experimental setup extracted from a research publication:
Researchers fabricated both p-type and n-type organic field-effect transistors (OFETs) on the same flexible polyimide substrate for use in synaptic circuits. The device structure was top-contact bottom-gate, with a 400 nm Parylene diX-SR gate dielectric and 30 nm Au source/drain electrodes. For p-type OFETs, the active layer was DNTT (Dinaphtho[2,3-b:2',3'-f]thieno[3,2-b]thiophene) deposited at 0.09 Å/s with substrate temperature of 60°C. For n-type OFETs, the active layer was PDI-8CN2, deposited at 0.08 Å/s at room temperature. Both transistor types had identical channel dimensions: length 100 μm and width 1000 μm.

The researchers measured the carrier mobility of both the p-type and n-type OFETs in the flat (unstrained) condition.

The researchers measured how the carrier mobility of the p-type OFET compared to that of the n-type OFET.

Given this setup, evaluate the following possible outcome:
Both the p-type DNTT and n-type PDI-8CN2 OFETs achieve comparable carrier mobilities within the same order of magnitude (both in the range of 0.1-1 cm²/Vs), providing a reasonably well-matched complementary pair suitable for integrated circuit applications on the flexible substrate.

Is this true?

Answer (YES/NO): NO